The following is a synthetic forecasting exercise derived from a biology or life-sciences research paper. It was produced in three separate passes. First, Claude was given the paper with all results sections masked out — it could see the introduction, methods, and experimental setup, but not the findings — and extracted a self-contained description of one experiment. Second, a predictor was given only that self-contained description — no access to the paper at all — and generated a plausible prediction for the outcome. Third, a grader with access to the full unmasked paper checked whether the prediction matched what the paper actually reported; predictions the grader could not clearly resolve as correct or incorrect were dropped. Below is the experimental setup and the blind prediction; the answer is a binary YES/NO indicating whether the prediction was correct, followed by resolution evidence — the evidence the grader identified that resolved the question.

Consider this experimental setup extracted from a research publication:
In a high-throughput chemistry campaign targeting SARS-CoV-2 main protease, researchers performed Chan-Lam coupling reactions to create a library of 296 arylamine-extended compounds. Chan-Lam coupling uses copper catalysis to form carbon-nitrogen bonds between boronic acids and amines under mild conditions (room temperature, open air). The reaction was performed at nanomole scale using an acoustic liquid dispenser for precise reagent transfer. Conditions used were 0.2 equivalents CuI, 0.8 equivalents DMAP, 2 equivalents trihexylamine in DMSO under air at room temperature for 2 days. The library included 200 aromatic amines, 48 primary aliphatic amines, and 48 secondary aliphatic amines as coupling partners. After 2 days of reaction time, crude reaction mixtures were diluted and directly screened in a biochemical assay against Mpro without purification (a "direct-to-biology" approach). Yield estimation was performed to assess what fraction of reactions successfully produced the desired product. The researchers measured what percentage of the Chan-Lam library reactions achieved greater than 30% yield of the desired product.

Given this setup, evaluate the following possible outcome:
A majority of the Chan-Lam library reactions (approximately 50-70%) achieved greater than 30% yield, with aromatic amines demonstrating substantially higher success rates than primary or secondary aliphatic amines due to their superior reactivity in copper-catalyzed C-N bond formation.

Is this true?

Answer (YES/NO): NO